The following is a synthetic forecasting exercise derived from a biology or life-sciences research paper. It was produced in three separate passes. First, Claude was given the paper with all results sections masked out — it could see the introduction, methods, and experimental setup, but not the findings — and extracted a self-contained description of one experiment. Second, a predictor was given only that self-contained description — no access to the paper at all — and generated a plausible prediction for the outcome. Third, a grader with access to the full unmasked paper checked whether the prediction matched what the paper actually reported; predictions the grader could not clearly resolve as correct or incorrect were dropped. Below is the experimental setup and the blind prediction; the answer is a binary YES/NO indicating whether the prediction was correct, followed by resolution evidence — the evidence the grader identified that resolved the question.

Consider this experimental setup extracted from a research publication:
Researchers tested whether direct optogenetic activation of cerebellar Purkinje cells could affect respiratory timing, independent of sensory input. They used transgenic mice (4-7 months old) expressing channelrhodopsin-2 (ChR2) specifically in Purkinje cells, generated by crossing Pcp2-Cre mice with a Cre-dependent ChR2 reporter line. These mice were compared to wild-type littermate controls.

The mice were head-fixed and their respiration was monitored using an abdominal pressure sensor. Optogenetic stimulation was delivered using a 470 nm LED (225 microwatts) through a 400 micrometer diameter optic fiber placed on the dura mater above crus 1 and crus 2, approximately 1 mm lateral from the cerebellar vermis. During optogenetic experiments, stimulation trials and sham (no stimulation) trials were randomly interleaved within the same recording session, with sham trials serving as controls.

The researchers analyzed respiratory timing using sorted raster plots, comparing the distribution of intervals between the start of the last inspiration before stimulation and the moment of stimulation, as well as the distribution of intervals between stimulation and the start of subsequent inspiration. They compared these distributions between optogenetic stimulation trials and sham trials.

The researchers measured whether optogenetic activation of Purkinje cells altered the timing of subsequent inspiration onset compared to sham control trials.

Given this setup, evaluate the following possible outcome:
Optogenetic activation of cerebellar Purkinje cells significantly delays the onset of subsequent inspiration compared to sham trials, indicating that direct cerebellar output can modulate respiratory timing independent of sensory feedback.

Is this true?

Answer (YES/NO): NO